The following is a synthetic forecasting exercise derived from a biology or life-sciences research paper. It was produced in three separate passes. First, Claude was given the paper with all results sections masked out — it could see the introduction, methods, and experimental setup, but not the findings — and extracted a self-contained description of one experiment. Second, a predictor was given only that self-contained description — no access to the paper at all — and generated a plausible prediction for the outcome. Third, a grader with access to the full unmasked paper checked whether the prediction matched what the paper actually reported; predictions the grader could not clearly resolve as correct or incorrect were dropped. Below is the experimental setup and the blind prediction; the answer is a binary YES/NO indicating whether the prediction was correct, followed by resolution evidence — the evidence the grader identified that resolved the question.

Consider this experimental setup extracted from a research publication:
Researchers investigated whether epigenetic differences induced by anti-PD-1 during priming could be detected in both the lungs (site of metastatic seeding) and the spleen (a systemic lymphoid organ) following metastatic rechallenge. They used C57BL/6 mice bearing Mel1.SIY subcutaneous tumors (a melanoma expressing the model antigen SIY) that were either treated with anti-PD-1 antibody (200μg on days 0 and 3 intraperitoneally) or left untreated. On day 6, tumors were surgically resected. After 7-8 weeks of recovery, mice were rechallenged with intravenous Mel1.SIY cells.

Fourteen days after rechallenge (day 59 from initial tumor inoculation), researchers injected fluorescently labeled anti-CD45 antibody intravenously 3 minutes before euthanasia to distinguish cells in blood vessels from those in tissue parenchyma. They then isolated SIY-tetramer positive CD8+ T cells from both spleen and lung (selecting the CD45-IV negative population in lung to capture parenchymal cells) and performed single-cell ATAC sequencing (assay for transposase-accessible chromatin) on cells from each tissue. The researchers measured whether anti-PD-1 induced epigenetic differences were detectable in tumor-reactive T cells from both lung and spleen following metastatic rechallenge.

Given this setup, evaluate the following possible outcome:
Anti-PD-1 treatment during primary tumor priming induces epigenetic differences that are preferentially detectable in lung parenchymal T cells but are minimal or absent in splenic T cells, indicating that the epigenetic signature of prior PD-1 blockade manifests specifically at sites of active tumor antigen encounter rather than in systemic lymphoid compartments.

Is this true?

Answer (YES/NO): NO